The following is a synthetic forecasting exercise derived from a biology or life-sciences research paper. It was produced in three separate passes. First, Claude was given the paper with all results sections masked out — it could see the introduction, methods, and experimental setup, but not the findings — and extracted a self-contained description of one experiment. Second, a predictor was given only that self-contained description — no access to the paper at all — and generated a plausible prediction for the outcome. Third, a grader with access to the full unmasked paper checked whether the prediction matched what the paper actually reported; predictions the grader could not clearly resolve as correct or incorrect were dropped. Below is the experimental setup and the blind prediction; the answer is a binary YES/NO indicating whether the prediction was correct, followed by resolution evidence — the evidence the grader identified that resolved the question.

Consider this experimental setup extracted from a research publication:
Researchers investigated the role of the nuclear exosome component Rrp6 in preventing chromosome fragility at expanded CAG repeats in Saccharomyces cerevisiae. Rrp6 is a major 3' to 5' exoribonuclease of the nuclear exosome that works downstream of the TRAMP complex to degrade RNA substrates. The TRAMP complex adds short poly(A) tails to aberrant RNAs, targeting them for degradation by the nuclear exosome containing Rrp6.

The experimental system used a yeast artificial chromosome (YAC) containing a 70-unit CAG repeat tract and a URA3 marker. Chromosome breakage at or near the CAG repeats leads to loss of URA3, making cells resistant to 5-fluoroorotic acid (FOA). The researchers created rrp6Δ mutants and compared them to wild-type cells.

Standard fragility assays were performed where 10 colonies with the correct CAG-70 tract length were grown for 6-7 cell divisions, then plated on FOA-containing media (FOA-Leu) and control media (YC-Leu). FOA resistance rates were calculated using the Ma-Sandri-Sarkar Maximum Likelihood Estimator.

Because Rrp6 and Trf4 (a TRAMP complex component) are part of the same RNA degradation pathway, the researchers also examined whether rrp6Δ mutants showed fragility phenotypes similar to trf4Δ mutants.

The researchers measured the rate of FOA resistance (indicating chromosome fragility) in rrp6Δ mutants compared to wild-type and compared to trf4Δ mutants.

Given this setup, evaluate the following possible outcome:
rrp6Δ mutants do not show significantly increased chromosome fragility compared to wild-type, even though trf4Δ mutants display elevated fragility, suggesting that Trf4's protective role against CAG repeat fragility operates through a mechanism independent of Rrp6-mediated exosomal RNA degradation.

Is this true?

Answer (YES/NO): NO